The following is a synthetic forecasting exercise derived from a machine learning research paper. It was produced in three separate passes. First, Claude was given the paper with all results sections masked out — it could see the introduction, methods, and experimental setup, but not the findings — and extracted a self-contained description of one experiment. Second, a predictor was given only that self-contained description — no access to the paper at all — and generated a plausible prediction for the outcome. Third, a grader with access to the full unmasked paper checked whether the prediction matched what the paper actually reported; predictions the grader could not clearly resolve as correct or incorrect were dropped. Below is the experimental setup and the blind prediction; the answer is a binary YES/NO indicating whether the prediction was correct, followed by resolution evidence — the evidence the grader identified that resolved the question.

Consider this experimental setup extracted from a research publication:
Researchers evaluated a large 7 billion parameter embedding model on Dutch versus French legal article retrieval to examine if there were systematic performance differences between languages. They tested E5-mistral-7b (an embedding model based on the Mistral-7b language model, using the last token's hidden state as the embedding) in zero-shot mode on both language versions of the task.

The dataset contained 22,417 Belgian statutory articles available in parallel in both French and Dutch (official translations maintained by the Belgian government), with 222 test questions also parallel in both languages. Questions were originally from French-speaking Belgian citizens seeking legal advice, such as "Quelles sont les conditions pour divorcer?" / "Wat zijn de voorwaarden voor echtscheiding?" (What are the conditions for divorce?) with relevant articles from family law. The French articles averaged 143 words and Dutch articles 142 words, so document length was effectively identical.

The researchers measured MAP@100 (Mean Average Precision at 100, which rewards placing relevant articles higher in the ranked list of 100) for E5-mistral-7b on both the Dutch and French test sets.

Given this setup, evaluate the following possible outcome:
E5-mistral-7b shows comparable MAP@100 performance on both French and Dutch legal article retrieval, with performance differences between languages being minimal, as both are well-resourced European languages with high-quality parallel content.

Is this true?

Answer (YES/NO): NO